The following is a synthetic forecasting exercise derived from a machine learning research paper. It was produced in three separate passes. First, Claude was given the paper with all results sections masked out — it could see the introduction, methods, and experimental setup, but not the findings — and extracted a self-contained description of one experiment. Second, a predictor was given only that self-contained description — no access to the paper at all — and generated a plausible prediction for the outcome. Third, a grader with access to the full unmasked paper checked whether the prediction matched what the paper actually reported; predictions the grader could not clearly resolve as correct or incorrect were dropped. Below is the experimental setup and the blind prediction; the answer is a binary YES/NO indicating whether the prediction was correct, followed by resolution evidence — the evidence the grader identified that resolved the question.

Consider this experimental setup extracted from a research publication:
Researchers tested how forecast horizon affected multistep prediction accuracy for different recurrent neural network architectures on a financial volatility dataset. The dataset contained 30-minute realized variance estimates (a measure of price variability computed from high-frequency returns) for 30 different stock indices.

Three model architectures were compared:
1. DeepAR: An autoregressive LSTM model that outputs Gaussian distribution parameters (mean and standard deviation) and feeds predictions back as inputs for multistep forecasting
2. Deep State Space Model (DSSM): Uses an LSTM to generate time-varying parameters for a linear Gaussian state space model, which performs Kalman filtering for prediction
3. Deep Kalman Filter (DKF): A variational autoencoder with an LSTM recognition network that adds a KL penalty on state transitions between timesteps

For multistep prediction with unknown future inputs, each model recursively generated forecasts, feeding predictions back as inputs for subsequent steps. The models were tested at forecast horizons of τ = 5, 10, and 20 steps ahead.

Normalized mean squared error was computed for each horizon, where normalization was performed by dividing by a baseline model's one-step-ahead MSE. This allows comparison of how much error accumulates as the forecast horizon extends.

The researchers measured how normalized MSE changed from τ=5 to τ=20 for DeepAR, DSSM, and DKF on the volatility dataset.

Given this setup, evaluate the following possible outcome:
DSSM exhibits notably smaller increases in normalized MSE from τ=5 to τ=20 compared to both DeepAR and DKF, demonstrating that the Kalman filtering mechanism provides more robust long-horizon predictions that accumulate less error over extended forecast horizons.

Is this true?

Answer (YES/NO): NO